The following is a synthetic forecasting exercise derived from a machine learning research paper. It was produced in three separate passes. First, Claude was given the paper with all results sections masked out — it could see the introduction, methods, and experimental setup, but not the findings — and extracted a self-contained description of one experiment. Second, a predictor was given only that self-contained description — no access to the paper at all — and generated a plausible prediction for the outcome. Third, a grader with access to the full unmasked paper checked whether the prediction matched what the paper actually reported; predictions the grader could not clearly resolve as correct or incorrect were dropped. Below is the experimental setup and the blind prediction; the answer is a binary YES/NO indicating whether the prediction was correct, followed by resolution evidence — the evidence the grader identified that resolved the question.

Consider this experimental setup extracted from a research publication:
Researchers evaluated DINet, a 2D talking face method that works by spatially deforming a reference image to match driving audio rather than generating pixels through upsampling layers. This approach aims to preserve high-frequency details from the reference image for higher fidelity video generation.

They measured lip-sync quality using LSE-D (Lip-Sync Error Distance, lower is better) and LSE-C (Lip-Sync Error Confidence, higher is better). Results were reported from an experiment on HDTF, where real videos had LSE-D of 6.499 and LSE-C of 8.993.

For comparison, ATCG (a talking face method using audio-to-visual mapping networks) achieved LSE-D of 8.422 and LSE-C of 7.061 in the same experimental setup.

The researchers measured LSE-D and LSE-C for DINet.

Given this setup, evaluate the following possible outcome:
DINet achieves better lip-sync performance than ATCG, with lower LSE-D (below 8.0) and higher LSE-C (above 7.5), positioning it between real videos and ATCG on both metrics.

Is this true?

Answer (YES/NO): YES